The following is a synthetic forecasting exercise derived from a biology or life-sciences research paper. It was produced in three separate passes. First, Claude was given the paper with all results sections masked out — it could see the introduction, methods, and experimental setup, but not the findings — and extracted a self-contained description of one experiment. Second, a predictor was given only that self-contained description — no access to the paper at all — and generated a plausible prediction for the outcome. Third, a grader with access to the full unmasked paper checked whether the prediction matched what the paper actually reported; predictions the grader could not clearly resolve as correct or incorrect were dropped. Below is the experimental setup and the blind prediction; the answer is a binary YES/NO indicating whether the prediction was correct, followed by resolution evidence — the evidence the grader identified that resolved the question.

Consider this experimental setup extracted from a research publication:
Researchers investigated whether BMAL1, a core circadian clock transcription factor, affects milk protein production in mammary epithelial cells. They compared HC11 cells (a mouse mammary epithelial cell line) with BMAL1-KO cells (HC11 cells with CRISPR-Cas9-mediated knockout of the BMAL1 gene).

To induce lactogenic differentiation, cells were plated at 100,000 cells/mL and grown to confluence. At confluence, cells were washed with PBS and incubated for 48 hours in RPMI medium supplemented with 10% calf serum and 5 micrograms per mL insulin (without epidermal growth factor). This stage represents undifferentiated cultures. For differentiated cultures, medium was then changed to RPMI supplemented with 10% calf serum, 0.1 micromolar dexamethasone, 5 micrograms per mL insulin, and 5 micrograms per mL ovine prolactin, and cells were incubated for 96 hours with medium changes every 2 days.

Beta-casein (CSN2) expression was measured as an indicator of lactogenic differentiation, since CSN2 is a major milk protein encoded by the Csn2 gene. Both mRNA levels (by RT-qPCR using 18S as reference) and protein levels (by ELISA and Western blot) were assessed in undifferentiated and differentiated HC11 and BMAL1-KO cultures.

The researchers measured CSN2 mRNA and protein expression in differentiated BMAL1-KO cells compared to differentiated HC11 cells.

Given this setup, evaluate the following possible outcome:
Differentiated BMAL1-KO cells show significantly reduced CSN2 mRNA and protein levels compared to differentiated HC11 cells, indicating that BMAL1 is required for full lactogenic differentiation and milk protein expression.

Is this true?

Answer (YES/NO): YES